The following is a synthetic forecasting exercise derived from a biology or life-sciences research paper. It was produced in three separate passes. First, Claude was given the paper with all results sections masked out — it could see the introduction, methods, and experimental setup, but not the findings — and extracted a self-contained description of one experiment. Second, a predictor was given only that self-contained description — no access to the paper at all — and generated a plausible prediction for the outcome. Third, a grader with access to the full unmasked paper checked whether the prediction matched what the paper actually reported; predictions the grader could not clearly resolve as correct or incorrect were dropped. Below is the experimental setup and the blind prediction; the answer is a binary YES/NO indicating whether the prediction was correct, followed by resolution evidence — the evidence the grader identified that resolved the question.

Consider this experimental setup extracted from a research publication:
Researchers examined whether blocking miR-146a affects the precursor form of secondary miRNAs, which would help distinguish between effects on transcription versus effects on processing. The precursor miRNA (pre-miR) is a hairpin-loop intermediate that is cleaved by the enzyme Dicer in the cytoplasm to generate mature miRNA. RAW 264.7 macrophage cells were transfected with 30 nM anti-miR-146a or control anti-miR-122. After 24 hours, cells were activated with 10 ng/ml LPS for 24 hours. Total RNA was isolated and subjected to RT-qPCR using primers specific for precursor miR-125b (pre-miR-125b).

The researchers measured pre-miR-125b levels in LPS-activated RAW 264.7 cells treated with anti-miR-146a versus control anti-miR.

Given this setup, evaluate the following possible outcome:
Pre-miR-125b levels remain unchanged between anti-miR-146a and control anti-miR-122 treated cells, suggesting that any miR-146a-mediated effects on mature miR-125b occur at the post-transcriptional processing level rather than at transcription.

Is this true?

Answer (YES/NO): NO